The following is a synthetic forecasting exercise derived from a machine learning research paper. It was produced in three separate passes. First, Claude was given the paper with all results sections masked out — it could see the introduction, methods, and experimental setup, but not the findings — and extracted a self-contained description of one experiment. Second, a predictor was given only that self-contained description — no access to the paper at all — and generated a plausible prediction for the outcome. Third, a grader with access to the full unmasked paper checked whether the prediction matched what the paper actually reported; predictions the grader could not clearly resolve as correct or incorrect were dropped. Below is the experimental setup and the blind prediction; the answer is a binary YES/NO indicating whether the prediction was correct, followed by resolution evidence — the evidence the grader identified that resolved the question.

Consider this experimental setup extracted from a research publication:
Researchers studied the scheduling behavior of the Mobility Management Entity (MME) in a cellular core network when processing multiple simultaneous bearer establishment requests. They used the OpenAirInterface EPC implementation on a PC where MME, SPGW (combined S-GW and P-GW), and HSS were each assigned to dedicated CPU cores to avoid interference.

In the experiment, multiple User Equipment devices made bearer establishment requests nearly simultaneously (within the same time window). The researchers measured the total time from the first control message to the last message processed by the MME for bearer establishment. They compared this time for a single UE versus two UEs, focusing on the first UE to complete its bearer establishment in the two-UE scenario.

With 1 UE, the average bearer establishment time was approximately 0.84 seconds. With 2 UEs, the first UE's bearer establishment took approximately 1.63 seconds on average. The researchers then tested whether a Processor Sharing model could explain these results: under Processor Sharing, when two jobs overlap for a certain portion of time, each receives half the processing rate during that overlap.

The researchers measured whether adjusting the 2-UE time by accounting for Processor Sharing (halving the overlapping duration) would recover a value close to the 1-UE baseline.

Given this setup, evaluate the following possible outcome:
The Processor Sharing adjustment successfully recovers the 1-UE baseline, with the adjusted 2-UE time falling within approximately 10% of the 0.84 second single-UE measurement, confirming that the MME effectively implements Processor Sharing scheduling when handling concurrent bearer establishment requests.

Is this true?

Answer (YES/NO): YES